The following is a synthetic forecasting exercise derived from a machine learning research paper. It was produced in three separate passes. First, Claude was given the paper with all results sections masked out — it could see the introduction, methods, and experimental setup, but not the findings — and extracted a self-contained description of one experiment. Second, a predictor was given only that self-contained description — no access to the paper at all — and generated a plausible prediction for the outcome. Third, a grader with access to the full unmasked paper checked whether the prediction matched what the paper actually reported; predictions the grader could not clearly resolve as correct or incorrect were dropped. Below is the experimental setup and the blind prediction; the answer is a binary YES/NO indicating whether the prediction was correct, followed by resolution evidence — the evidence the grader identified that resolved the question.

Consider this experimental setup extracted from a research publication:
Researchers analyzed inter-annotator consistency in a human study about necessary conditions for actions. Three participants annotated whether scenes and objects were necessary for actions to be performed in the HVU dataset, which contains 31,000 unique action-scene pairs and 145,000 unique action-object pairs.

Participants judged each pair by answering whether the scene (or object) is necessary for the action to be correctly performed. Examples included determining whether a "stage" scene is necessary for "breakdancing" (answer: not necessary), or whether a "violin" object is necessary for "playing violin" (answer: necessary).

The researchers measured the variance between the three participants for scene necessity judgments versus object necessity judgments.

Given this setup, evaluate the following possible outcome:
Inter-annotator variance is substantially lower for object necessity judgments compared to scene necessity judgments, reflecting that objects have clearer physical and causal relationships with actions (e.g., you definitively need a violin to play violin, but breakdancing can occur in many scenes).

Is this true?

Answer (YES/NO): YES